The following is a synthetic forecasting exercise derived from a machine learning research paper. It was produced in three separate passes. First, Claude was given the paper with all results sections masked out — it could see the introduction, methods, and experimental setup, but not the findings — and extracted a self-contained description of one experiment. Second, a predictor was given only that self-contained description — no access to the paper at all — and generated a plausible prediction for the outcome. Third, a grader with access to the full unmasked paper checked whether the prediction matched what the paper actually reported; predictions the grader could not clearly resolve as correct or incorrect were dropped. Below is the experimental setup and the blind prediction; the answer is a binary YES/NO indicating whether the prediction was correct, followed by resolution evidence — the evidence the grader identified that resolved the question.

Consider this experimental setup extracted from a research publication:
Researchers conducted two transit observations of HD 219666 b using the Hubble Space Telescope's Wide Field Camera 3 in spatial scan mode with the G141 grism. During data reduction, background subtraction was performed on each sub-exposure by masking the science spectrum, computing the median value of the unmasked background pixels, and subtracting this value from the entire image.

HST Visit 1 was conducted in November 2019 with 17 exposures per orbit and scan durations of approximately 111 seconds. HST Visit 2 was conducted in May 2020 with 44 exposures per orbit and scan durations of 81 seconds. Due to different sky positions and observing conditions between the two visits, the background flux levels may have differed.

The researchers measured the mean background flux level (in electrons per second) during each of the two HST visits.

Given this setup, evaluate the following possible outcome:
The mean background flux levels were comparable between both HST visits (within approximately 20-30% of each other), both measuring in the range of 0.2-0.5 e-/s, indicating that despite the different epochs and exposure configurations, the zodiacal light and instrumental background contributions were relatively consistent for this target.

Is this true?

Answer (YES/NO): NO